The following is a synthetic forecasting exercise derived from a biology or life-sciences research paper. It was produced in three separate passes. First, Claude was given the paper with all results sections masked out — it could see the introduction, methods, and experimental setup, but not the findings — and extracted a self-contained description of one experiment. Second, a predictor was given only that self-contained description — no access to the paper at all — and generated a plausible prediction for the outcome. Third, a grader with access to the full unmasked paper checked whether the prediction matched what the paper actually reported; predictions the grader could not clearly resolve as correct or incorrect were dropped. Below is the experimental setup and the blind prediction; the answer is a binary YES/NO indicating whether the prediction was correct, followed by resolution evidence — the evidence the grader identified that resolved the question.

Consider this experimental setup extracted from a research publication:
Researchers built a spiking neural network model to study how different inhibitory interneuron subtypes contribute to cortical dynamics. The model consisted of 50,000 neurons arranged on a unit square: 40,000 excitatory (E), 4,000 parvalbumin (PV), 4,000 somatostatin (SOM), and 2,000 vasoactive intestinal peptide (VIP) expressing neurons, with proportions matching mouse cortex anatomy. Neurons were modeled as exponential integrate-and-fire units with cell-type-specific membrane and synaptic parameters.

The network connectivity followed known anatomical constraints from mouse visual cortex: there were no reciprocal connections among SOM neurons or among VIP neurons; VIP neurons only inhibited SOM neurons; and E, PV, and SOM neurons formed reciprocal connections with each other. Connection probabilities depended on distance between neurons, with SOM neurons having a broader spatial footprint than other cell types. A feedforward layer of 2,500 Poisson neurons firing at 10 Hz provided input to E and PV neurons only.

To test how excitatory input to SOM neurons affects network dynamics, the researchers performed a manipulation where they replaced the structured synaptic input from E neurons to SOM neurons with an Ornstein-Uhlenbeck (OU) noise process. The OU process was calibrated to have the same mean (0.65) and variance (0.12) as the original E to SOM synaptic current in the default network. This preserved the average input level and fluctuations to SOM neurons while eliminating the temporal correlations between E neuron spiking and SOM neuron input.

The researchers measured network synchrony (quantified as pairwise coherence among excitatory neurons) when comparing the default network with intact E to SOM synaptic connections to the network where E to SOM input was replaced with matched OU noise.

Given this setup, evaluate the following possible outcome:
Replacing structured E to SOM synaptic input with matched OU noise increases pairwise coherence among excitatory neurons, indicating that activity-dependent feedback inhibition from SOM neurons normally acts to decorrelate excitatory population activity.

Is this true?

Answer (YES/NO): NO